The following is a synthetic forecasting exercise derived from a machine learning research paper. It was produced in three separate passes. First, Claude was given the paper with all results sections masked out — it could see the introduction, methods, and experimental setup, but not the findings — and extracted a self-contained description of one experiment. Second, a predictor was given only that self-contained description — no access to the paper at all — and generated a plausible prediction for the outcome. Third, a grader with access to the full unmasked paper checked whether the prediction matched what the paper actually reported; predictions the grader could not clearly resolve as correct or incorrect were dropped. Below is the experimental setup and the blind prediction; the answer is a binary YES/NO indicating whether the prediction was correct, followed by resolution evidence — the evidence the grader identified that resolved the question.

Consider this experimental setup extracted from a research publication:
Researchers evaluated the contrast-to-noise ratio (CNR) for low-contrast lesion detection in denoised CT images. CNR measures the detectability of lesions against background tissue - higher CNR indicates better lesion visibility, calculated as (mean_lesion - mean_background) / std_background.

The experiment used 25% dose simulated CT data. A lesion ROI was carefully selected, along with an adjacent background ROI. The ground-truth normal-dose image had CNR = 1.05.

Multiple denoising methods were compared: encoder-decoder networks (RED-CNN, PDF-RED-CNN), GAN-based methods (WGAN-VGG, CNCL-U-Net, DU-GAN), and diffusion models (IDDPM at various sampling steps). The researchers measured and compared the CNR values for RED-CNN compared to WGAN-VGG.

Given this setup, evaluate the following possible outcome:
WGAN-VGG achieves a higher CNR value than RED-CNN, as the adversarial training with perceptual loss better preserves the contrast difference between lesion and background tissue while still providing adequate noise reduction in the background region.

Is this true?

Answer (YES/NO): NO